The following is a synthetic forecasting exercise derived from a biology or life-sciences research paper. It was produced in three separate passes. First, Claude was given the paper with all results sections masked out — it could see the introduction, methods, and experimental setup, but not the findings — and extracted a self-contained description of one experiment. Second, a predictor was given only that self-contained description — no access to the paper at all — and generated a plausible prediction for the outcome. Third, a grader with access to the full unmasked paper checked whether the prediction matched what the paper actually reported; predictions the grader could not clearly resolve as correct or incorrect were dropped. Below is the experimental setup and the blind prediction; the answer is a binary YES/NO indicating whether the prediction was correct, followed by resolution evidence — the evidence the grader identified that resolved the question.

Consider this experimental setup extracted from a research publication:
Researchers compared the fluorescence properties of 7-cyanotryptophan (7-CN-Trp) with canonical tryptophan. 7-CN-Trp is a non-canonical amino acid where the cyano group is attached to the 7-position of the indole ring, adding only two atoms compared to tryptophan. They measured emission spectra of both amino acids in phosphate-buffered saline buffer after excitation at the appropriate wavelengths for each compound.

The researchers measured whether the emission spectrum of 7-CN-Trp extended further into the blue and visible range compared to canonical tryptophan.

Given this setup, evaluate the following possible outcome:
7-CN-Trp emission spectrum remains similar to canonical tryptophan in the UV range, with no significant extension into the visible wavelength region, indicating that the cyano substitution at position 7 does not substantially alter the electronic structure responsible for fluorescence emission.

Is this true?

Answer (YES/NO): NO